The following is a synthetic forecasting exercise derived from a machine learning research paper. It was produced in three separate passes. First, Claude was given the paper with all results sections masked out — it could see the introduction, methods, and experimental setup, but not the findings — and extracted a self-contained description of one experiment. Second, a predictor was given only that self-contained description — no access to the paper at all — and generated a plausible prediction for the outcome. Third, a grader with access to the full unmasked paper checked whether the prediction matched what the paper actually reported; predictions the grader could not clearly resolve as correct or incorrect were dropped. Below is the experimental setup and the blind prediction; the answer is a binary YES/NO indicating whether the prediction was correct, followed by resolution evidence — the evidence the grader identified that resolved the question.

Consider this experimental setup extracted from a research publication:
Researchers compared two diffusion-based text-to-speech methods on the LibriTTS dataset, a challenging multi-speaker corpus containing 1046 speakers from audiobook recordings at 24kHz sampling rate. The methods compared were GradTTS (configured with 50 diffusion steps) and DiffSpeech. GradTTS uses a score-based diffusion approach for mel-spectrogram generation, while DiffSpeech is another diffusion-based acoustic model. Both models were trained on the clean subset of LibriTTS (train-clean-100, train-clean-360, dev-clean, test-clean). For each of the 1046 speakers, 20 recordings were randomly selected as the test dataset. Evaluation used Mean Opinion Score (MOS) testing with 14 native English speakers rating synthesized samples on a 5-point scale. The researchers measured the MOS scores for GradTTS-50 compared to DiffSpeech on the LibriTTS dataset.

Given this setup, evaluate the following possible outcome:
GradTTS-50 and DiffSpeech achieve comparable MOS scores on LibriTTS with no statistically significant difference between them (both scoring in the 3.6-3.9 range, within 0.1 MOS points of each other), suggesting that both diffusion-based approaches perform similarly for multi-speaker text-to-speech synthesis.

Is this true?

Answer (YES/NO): NO